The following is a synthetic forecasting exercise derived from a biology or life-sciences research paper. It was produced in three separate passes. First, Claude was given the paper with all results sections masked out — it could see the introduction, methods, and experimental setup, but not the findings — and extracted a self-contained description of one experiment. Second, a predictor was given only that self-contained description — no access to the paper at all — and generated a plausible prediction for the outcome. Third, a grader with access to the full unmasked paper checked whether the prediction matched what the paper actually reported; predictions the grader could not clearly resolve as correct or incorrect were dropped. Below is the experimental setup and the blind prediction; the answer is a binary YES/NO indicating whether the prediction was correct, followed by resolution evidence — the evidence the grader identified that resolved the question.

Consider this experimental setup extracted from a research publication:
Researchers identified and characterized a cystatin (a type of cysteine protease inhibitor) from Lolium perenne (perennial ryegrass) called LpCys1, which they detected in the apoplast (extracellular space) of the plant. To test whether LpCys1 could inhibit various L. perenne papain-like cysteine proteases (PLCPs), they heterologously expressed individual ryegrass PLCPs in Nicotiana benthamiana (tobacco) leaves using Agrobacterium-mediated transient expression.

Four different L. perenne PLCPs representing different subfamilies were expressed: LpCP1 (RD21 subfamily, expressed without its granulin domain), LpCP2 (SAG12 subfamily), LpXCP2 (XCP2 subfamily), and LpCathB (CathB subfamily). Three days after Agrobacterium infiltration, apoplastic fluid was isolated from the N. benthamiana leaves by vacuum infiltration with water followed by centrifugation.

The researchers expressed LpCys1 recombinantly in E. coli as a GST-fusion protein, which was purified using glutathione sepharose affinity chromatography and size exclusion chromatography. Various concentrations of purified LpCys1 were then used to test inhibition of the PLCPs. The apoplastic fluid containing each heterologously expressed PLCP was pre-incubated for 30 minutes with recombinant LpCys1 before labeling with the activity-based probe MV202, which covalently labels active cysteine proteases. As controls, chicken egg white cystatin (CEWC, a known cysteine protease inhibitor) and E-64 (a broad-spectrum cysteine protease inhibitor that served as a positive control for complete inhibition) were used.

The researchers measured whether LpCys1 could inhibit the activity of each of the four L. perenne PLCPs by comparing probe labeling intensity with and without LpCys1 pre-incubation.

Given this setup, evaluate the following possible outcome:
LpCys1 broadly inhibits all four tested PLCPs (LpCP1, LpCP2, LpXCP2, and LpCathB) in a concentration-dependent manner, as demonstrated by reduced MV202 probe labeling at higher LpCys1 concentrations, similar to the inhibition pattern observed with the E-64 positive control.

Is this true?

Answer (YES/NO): NO